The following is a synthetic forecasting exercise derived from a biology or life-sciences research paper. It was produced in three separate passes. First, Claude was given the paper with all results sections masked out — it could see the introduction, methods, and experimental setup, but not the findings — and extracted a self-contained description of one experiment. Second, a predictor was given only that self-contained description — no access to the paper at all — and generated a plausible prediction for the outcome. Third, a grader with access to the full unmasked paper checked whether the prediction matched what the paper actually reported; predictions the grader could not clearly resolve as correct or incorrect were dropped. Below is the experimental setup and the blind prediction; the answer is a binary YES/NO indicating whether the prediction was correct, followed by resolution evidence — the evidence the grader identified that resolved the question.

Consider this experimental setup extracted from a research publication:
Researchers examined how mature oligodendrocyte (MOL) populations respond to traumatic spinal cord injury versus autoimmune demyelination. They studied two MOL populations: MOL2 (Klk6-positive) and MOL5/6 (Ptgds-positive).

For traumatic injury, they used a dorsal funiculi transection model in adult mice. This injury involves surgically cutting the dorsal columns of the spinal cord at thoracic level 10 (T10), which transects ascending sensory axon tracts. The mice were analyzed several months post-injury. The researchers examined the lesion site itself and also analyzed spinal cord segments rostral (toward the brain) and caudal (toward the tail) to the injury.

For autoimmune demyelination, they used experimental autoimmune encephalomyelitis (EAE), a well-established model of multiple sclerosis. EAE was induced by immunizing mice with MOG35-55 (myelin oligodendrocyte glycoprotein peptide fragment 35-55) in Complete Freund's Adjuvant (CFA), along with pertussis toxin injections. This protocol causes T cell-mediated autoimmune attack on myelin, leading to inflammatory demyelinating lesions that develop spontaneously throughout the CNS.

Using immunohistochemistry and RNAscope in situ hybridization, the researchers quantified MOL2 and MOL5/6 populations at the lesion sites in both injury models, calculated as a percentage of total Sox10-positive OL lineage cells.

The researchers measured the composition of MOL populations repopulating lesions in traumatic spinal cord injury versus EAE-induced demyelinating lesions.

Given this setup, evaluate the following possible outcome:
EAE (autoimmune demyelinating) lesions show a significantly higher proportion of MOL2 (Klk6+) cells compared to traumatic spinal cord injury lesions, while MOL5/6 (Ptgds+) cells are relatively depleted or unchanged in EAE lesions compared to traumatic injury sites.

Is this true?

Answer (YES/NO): YES